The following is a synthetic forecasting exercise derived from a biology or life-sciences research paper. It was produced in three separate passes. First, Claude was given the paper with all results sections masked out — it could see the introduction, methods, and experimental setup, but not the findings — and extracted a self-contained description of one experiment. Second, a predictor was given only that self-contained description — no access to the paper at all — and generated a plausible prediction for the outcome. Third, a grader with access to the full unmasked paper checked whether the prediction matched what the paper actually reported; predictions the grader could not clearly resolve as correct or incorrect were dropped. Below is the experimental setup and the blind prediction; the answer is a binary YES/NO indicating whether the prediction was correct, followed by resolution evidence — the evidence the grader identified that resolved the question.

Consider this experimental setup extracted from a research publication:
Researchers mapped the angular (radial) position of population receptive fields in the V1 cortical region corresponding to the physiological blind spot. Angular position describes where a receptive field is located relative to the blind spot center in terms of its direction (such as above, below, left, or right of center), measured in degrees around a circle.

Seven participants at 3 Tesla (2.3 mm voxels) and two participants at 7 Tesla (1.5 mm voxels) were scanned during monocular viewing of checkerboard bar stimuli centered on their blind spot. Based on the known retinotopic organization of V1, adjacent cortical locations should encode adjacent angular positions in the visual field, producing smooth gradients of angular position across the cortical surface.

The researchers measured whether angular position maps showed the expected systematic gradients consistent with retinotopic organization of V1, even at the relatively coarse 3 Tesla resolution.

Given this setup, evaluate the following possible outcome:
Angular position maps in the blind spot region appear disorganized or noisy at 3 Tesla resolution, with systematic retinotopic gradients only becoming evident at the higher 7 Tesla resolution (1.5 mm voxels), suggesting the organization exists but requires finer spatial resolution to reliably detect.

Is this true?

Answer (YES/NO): NO